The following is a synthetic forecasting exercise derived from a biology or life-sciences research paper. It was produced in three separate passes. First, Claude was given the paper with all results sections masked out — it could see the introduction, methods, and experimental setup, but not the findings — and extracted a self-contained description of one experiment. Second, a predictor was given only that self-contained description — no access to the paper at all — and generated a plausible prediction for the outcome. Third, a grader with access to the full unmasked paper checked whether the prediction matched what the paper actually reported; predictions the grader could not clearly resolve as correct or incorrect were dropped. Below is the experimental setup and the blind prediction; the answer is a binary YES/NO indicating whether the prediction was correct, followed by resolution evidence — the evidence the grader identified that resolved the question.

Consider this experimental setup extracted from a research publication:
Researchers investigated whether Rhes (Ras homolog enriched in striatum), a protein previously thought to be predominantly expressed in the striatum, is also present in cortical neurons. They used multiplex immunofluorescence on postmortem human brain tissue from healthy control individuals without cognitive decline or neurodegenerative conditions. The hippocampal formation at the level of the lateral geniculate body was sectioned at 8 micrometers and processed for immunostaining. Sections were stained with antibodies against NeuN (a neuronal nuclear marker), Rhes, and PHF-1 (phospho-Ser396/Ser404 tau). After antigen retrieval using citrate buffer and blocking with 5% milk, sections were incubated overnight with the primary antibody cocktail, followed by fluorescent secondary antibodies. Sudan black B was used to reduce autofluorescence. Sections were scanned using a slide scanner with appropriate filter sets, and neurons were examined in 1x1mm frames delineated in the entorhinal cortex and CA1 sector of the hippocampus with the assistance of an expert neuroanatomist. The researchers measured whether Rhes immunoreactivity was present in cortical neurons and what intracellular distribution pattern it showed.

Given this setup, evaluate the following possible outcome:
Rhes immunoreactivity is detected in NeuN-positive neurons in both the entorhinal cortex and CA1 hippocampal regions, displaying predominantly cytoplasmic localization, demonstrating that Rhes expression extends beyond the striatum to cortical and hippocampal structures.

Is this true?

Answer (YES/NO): YES